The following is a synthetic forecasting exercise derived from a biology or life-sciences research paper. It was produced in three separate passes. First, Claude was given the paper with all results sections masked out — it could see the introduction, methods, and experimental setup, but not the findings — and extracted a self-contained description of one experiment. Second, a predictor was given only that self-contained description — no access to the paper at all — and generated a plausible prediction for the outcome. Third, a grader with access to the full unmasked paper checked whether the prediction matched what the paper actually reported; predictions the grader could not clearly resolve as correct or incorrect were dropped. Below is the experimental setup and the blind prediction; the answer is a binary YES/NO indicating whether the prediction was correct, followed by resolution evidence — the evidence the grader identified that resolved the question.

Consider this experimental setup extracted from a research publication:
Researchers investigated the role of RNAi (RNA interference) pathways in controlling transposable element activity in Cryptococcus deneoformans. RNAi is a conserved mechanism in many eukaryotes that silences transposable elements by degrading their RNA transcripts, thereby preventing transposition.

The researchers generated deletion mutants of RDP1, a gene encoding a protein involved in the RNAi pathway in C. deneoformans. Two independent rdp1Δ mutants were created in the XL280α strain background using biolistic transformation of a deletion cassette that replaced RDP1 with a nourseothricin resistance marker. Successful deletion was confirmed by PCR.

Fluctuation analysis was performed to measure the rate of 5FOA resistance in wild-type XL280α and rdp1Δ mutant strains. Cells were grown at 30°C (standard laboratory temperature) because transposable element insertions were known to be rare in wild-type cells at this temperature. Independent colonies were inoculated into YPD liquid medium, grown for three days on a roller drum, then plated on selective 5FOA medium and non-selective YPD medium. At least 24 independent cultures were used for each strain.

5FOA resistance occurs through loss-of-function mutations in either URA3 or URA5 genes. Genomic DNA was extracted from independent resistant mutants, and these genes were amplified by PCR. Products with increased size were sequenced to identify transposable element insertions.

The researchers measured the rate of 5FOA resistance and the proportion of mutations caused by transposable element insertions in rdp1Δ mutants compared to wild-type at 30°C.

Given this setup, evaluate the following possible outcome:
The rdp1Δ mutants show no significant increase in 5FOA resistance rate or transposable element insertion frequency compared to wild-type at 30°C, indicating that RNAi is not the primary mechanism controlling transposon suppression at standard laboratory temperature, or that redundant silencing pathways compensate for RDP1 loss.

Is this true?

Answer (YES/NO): NO